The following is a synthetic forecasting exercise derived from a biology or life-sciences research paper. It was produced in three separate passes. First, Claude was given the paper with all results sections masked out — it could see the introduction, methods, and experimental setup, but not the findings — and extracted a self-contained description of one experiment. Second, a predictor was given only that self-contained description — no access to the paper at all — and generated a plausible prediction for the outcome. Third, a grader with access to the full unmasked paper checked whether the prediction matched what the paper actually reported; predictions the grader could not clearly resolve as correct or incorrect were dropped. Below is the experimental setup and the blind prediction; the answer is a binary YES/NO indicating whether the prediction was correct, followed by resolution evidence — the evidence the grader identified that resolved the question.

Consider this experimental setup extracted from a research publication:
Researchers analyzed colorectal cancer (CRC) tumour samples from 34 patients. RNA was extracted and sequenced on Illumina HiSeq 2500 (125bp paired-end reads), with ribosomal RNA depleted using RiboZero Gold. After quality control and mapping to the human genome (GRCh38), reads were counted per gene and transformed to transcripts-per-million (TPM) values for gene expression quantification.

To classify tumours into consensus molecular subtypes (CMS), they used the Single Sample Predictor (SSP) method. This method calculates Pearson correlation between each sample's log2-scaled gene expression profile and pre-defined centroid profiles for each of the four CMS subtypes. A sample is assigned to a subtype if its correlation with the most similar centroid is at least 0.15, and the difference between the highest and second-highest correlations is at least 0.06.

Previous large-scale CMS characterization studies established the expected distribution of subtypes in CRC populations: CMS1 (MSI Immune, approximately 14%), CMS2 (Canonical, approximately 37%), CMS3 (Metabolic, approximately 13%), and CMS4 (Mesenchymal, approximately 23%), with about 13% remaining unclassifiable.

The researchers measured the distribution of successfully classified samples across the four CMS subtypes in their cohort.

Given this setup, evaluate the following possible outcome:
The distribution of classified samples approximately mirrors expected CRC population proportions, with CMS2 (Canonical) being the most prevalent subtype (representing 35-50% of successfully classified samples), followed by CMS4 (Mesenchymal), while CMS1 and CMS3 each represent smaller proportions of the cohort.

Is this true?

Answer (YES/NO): NO